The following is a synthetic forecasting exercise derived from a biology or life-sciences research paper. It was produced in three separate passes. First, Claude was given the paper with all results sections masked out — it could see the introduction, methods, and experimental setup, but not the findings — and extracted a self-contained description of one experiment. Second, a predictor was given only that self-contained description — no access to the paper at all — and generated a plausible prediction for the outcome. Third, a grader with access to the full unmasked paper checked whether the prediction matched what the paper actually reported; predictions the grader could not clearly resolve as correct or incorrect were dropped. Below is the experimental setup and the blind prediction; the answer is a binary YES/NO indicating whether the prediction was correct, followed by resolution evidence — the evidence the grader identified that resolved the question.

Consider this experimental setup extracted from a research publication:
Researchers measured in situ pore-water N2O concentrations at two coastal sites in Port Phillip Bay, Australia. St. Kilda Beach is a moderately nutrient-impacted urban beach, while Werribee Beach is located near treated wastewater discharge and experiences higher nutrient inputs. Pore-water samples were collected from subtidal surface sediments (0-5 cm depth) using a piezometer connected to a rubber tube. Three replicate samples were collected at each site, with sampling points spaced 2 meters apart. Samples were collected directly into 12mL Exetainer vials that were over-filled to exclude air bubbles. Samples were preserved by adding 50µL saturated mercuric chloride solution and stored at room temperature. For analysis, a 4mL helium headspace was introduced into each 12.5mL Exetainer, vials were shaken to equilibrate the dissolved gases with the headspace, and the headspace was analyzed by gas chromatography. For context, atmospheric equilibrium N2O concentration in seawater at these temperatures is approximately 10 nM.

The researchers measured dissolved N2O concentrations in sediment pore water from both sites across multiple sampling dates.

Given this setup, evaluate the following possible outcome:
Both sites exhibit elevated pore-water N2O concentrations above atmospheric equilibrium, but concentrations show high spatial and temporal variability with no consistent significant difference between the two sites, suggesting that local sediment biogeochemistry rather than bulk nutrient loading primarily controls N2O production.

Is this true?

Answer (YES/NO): NO